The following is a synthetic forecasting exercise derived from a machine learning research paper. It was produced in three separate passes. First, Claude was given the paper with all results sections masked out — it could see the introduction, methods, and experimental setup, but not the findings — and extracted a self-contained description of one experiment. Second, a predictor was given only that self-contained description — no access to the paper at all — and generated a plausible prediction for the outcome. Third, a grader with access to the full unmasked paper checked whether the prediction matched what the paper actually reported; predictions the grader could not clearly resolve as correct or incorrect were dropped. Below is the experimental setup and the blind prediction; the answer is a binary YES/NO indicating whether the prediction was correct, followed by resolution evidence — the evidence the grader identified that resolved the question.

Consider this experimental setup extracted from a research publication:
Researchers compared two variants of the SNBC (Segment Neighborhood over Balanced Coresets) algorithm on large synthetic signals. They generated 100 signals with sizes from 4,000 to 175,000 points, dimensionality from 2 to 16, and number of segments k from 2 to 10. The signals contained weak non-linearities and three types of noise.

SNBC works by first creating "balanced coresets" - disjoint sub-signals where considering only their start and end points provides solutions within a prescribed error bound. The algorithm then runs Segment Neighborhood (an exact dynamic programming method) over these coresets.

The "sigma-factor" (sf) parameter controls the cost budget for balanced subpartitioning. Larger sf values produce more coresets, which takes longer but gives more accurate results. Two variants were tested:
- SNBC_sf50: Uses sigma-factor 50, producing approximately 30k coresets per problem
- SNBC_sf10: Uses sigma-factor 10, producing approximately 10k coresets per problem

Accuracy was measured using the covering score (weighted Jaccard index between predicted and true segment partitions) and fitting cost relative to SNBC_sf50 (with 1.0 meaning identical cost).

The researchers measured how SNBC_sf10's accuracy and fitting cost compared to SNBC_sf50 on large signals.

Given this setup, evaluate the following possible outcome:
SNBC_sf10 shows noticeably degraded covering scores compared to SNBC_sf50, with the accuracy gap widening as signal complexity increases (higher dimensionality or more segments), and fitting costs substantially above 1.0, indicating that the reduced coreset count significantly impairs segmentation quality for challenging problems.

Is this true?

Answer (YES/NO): NO